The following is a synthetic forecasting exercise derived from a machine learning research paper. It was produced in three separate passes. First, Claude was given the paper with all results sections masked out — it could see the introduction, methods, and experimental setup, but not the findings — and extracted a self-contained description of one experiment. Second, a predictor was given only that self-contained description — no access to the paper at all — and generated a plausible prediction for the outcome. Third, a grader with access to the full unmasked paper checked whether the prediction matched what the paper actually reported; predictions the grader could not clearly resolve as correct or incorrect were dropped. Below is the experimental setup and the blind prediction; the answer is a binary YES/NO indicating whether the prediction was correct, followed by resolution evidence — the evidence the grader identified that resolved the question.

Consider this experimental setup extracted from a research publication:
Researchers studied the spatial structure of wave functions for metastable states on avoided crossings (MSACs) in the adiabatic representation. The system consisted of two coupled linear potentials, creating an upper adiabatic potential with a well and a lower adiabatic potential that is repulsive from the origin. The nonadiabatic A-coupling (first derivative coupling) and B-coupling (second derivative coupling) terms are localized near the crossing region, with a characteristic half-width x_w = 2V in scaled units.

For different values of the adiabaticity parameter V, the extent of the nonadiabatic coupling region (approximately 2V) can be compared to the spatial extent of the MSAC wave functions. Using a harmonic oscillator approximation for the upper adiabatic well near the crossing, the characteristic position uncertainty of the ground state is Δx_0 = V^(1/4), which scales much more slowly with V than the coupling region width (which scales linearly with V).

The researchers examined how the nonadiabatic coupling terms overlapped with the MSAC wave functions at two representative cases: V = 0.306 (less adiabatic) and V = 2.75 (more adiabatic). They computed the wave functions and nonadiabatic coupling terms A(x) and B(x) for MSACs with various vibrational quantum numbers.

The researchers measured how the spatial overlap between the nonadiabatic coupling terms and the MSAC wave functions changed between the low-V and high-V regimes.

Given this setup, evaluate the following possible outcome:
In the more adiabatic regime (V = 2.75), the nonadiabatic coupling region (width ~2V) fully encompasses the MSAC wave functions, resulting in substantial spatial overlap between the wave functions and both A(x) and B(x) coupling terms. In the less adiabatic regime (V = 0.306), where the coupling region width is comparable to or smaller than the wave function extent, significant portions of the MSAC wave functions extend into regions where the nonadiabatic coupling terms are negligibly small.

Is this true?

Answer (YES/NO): YES